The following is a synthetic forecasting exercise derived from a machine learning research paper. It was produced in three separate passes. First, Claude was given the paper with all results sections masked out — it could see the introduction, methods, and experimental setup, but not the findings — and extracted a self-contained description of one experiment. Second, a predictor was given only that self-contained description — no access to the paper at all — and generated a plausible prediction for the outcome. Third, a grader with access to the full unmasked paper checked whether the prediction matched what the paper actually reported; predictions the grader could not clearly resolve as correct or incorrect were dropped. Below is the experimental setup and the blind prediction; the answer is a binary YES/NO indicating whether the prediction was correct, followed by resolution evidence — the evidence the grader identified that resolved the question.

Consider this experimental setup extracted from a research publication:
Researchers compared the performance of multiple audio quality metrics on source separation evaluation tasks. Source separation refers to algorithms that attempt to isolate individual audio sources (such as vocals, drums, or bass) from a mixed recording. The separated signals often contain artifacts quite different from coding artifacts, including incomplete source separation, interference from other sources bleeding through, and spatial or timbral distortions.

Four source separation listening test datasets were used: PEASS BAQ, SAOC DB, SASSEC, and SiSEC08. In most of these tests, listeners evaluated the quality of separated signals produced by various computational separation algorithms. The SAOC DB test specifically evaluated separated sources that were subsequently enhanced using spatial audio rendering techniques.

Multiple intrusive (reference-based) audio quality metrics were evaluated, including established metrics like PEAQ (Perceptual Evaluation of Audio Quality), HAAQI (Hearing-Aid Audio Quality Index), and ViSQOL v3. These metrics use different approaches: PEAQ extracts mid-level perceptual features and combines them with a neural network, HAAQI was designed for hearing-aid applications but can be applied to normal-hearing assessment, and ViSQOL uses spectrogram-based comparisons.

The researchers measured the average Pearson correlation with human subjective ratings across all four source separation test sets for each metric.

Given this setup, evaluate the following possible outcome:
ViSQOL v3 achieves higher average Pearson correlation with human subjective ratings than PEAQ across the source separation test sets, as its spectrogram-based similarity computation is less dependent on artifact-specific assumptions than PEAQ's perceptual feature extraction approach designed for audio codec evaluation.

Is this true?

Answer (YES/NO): NO